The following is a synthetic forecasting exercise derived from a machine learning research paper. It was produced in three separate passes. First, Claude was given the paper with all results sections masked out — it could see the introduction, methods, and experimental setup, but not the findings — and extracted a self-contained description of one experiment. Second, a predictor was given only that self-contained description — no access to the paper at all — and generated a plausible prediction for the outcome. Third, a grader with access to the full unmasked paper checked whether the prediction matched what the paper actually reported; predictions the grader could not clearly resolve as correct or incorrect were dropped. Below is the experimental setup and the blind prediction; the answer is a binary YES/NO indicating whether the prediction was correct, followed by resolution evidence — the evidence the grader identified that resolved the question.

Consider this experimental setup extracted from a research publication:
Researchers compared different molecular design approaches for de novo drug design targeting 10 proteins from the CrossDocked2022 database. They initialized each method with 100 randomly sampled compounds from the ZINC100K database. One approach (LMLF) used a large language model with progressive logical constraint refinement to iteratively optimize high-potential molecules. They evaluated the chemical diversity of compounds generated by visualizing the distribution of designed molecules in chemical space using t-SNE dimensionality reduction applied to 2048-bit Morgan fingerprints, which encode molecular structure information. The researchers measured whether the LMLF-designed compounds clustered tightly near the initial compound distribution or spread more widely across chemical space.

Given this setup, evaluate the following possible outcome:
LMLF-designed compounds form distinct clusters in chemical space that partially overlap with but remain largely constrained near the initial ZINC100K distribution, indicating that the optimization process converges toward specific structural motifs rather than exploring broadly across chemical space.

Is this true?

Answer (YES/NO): YES